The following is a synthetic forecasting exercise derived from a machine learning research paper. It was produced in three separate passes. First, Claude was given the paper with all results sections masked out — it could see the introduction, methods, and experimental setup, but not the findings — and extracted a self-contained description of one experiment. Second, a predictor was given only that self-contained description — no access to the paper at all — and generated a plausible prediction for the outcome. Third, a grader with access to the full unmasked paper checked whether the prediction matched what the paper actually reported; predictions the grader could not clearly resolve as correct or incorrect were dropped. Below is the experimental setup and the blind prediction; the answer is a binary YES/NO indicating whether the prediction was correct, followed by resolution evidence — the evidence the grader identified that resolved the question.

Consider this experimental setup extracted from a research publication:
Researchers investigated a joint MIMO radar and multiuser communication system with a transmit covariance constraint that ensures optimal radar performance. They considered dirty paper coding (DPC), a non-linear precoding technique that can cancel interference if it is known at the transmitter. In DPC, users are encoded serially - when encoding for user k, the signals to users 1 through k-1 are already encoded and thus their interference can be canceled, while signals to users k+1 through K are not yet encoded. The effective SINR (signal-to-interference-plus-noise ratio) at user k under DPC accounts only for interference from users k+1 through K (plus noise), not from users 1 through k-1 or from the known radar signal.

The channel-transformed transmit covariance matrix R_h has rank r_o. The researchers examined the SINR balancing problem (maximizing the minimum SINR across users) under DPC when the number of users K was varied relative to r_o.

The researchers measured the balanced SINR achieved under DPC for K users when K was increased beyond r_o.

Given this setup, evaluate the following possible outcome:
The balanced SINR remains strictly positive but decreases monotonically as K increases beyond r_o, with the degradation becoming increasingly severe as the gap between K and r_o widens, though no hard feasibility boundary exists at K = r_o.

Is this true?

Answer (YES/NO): NO